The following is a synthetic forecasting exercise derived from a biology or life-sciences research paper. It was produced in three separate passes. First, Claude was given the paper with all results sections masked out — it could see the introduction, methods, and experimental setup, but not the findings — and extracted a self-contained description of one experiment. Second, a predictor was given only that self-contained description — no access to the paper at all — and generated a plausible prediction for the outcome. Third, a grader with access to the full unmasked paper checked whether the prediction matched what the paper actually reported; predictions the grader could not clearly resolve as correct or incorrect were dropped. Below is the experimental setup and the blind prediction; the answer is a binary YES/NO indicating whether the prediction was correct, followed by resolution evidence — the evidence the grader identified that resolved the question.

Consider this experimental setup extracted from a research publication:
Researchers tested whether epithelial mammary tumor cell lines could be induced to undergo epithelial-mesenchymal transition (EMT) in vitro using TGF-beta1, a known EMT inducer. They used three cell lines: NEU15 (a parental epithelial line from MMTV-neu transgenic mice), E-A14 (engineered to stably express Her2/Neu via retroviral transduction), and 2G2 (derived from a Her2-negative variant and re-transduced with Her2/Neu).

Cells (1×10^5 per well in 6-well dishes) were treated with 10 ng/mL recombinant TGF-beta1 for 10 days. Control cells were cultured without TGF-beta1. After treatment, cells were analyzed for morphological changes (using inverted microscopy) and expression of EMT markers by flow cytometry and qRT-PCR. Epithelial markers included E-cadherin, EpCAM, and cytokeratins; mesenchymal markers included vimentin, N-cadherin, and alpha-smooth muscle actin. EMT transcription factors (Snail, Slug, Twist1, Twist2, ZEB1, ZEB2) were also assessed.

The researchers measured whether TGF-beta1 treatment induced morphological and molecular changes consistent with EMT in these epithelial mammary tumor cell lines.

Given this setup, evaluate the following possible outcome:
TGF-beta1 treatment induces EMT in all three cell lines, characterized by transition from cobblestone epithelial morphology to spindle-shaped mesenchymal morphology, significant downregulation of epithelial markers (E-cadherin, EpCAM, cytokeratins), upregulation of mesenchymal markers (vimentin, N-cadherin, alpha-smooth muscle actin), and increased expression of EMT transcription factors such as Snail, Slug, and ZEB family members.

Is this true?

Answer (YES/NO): NO